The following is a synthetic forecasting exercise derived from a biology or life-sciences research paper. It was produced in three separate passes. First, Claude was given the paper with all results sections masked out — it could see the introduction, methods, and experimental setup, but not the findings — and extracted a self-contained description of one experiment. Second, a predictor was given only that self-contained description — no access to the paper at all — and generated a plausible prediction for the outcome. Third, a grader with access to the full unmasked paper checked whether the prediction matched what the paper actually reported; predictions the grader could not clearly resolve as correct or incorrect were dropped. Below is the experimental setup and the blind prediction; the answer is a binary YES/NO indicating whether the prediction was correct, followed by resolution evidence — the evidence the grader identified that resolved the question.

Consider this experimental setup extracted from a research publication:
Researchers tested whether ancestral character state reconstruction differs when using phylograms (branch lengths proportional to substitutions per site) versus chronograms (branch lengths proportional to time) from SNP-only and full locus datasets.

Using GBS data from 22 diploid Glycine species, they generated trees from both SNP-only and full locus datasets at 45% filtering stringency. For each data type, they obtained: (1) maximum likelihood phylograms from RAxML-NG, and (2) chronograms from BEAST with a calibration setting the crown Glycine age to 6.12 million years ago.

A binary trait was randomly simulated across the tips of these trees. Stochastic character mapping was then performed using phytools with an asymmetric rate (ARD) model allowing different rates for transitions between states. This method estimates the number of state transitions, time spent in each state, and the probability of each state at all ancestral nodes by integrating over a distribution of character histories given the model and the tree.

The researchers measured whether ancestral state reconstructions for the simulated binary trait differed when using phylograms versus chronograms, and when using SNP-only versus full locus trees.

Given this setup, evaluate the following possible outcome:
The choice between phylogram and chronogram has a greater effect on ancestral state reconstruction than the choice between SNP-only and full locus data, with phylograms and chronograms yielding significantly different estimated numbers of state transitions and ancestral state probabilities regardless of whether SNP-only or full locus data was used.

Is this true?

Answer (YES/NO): YES